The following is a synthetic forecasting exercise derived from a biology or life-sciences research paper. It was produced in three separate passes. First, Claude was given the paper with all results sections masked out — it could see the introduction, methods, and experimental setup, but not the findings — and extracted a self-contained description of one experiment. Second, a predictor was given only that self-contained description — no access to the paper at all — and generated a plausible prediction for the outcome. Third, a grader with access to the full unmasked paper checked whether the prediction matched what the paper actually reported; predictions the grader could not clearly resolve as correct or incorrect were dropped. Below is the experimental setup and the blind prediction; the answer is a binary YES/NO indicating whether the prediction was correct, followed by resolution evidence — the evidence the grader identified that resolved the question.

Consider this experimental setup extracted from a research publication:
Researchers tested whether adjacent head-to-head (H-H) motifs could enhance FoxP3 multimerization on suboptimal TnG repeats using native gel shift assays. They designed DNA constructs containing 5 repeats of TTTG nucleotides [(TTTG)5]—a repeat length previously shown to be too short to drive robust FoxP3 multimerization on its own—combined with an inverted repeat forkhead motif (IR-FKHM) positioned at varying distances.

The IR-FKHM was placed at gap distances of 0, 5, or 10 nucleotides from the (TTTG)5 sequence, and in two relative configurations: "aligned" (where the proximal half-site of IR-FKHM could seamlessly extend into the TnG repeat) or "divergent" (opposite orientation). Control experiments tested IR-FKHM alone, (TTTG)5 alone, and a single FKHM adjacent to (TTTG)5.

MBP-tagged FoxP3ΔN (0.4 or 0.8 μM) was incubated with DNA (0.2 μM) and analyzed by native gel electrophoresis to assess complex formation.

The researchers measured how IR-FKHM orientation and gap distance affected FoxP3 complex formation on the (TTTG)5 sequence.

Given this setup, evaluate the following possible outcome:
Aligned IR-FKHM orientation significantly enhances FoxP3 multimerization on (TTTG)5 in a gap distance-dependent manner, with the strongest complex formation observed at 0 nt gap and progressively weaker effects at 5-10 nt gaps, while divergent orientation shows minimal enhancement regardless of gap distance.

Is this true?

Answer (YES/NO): NO